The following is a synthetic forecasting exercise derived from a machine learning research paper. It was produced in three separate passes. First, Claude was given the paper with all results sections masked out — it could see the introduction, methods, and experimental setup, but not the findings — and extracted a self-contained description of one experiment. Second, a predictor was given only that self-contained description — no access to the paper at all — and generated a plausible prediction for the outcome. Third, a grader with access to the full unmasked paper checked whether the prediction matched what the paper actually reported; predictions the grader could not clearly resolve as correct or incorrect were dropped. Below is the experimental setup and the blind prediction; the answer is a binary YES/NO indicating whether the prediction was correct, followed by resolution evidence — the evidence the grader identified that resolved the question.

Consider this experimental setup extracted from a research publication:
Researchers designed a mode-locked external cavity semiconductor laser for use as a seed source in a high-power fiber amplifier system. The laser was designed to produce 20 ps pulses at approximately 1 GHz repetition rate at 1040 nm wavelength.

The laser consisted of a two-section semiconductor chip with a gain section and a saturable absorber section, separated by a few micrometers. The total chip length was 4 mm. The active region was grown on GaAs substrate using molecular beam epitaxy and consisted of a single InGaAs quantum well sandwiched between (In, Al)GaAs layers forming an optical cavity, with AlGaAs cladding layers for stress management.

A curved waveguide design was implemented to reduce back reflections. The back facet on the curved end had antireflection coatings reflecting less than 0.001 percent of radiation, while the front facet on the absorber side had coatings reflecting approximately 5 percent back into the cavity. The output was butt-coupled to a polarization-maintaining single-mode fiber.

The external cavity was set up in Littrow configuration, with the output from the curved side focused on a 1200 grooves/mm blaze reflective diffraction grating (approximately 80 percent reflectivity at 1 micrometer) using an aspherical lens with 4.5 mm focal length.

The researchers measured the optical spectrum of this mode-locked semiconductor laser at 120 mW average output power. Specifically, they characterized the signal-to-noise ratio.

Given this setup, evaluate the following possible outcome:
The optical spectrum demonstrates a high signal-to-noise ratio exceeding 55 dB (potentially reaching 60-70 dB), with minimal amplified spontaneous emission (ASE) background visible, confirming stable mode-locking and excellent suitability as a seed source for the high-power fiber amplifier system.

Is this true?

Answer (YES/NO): NO